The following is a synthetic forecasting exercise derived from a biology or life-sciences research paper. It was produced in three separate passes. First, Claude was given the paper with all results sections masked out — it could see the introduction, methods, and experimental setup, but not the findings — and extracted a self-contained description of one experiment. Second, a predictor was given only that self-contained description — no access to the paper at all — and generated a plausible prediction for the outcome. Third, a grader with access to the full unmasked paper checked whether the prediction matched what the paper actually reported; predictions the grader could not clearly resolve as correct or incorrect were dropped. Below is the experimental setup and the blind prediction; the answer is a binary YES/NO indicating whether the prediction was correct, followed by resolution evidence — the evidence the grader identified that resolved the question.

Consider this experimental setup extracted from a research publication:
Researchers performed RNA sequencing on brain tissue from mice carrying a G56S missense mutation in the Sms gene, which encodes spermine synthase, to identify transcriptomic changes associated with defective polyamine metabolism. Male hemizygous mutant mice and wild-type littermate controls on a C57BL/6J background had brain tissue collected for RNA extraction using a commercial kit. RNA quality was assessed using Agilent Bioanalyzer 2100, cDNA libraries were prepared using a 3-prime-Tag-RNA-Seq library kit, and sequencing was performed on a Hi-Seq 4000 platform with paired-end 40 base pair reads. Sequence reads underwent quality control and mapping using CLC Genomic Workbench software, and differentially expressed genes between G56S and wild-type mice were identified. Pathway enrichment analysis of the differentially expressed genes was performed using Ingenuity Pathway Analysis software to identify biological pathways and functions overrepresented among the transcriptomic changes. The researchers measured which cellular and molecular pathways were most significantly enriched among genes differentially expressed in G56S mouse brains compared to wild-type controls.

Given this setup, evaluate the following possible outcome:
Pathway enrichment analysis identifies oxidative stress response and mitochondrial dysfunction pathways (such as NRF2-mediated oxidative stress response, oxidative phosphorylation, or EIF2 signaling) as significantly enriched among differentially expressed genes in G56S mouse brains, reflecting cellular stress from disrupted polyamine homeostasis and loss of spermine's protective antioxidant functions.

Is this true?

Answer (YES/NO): YES